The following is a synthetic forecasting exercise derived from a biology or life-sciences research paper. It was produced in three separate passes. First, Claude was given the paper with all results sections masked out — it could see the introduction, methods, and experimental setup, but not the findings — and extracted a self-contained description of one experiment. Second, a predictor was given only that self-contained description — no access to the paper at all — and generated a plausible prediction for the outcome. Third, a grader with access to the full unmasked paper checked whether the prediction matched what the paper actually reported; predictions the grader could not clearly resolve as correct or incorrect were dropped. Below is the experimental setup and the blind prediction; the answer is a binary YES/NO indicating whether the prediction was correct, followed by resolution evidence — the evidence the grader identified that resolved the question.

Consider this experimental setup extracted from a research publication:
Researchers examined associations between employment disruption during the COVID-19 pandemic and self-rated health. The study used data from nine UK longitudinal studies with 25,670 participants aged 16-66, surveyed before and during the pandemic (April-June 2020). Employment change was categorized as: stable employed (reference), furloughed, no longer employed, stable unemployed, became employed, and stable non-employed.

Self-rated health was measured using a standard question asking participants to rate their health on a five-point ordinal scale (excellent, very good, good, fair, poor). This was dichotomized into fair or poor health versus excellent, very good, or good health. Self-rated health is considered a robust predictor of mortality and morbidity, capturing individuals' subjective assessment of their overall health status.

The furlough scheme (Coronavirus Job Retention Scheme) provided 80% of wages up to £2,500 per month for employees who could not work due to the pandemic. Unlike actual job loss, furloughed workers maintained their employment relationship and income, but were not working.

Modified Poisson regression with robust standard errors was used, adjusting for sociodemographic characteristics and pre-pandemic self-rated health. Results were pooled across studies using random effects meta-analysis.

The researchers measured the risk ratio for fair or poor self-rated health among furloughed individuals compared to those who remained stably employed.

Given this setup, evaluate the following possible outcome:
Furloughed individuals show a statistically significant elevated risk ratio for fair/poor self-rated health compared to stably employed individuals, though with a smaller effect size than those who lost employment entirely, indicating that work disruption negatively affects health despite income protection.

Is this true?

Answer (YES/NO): YES